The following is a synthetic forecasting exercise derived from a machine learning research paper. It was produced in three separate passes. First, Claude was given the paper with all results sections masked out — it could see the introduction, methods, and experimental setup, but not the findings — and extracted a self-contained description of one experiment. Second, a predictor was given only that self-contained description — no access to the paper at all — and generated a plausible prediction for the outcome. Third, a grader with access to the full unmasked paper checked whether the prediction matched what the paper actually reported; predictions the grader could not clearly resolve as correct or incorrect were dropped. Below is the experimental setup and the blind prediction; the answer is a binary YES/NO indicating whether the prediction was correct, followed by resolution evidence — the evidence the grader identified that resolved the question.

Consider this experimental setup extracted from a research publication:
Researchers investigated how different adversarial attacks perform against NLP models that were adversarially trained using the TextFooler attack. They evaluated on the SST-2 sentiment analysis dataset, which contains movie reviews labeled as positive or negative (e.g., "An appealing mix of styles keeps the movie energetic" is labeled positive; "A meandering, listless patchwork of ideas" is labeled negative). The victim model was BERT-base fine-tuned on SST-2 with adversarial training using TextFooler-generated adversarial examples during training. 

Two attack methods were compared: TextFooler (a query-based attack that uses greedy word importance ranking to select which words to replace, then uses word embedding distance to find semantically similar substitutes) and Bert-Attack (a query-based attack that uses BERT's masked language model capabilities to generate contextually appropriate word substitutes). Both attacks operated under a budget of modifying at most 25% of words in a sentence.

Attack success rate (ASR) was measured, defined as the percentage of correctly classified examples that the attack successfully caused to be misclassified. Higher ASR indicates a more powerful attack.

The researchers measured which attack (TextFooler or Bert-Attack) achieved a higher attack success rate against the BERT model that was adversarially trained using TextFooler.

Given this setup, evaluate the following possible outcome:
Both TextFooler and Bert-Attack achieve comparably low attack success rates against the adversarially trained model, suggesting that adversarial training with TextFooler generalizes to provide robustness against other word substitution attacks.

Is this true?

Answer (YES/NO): NO